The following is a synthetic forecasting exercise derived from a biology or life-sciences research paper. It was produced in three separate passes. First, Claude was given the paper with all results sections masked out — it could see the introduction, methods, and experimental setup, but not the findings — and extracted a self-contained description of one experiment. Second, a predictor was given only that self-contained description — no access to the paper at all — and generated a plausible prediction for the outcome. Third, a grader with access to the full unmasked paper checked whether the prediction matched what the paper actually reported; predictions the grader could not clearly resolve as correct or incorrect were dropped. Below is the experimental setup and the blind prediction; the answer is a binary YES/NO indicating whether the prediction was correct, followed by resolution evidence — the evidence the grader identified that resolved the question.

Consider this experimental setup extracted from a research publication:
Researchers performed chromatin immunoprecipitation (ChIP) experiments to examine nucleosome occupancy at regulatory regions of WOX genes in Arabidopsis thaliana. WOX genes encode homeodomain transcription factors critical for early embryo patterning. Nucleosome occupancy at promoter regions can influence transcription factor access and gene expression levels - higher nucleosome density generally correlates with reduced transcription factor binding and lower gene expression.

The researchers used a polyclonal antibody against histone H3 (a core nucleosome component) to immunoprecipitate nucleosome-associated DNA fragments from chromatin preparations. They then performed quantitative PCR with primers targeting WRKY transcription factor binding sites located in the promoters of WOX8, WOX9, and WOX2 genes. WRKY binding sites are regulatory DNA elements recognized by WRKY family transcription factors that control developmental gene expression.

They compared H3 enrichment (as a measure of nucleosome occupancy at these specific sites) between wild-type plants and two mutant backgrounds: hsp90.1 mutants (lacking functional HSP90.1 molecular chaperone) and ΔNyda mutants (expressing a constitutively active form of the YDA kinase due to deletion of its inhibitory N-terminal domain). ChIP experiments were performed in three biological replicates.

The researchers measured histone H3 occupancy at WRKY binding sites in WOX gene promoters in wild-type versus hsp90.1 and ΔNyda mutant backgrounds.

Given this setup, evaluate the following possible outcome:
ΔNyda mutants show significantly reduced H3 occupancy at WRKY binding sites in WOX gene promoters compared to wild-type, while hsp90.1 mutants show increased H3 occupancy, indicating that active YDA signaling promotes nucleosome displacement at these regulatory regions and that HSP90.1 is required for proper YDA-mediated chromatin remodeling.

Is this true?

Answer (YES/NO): NO